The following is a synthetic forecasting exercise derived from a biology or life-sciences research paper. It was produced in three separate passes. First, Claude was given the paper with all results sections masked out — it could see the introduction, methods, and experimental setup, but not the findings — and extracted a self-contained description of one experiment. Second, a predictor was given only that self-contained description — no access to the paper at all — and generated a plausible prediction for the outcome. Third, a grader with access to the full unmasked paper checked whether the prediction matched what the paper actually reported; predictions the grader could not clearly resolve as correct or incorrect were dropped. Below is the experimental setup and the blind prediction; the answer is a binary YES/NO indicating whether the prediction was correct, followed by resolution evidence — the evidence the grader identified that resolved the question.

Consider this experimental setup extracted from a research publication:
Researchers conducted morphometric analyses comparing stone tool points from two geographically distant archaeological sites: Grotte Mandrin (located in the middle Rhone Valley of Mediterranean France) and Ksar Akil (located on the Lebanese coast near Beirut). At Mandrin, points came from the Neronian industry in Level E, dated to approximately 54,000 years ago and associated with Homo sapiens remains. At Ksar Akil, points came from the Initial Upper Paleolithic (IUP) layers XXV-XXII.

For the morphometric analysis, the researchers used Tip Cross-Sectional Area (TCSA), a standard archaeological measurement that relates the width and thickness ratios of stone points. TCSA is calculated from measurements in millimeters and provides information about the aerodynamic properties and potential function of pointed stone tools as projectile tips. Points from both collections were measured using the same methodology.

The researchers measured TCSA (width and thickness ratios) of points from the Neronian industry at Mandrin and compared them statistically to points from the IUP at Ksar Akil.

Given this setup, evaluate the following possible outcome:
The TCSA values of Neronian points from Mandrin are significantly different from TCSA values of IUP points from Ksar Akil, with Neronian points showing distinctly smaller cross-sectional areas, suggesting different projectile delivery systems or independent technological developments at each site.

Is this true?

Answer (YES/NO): NO